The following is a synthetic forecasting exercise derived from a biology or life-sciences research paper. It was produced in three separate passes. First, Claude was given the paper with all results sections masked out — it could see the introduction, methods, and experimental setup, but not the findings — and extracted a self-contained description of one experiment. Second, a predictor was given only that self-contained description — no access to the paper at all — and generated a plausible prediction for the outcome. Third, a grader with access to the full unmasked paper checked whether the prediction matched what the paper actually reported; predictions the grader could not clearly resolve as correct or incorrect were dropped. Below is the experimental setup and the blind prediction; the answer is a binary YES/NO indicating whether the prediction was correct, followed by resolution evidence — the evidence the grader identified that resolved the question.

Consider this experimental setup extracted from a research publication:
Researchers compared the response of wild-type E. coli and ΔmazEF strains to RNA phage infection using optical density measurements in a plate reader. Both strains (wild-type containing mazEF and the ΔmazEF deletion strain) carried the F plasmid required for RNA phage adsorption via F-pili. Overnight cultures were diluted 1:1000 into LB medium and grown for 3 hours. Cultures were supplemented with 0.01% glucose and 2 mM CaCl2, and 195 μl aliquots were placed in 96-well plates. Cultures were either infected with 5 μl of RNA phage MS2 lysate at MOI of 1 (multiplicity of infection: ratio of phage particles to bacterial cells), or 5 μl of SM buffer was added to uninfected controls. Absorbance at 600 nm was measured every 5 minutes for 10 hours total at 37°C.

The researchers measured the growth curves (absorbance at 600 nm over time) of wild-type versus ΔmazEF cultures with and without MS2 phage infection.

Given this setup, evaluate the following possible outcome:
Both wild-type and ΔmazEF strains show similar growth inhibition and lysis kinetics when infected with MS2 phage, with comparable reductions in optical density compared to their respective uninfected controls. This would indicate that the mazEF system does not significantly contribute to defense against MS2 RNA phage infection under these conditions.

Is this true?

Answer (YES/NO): NO